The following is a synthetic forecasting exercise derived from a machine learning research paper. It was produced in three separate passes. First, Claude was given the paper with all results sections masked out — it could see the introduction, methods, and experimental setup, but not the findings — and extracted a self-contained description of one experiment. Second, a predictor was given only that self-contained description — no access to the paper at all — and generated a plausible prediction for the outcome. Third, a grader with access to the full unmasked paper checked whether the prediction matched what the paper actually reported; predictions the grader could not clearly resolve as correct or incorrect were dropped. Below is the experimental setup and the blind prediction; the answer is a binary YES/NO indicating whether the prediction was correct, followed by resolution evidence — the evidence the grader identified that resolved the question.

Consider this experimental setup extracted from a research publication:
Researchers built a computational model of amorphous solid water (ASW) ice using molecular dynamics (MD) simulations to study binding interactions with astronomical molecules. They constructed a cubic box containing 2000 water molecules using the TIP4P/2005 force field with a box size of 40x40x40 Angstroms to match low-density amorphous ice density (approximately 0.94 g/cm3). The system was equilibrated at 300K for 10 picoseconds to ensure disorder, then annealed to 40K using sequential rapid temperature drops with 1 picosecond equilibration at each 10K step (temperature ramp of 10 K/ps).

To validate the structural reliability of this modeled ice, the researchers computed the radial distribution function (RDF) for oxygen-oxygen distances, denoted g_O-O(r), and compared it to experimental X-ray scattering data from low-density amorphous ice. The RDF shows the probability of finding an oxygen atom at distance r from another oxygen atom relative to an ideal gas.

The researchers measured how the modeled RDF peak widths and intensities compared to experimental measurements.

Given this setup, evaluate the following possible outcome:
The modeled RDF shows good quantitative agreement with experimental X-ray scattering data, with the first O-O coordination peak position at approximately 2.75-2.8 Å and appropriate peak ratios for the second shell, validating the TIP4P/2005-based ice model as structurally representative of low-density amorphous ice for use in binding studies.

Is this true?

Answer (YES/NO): NO